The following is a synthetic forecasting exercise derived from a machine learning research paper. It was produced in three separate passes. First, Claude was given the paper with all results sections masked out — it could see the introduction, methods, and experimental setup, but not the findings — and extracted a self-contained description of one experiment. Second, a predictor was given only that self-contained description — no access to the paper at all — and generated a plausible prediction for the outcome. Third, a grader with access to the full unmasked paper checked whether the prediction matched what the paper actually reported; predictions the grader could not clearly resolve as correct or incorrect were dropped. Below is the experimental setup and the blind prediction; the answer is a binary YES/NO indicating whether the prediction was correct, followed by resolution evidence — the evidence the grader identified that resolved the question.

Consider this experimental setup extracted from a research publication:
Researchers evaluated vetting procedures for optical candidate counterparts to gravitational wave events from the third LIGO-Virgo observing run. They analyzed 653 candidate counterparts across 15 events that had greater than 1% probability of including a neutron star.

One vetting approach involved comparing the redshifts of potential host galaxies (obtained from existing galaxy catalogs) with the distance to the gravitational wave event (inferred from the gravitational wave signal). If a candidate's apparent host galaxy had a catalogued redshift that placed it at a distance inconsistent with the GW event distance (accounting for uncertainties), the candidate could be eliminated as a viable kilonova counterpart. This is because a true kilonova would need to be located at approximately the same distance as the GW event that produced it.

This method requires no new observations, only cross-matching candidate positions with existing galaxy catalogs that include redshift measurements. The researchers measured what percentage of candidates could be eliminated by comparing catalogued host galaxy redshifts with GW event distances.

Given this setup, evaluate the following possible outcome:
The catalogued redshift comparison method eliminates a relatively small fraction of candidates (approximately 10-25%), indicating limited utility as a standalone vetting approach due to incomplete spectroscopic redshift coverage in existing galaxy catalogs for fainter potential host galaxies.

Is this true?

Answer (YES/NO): NO